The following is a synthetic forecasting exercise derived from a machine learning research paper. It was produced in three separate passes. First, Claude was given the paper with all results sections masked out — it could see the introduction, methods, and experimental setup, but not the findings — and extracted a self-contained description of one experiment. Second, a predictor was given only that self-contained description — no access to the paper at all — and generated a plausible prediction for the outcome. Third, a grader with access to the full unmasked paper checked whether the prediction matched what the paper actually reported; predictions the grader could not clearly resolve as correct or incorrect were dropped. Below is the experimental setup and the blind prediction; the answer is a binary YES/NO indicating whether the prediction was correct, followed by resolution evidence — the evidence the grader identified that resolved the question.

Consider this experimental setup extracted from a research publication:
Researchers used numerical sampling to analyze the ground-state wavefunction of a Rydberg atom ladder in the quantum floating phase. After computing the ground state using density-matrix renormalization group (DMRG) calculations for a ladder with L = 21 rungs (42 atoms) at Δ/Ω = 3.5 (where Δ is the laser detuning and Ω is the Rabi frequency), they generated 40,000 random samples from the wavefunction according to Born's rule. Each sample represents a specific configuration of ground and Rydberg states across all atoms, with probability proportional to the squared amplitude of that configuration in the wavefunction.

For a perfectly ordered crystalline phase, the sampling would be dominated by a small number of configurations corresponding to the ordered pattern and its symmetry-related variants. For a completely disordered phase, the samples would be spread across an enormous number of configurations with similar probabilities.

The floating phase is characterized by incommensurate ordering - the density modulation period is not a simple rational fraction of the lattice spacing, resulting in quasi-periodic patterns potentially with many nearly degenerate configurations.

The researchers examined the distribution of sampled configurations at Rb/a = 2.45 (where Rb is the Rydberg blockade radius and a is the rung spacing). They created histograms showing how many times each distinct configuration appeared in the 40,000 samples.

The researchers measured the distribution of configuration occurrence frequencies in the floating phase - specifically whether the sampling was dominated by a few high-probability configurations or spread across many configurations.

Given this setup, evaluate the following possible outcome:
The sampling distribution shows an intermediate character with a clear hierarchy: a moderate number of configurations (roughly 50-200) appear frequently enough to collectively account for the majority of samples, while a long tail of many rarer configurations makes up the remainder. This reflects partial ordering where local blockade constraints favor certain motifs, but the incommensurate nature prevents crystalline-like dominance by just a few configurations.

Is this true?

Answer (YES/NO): NO